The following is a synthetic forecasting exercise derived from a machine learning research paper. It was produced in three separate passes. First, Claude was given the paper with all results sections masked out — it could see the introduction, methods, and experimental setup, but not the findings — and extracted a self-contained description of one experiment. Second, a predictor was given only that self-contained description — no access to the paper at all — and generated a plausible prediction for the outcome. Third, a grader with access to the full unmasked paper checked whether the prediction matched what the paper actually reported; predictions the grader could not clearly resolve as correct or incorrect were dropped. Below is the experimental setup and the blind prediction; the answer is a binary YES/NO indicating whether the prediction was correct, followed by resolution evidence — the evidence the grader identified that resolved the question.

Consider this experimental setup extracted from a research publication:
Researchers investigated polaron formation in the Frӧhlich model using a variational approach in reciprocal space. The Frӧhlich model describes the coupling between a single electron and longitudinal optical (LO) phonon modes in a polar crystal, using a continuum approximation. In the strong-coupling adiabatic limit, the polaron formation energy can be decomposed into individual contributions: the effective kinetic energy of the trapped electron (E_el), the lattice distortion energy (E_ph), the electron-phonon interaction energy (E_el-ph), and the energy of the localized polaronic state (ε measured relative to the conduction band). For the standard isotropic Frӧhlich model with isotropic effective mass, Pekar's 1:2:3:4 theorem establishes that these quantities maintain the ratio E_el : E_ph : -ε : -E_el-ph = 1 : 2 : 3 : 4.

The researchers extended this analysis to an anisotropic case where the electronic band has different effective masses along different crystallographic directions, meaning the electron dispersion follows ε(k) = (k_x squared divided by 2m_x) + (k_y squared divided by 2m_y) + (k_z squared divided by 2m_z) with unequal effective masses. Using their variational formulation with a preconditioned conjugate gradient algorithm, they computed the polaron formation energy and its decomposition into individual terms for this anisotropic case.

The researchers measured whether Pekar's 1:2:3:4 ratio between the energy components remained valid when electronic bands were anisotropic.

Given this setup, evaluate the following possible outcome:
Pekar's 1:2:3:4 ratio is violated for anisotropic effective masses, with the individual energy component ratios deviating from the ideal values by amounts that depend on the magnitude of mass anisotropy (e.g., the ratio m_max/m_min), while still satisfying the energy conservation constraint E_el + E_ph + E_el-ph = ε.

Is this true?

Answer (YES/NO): NO